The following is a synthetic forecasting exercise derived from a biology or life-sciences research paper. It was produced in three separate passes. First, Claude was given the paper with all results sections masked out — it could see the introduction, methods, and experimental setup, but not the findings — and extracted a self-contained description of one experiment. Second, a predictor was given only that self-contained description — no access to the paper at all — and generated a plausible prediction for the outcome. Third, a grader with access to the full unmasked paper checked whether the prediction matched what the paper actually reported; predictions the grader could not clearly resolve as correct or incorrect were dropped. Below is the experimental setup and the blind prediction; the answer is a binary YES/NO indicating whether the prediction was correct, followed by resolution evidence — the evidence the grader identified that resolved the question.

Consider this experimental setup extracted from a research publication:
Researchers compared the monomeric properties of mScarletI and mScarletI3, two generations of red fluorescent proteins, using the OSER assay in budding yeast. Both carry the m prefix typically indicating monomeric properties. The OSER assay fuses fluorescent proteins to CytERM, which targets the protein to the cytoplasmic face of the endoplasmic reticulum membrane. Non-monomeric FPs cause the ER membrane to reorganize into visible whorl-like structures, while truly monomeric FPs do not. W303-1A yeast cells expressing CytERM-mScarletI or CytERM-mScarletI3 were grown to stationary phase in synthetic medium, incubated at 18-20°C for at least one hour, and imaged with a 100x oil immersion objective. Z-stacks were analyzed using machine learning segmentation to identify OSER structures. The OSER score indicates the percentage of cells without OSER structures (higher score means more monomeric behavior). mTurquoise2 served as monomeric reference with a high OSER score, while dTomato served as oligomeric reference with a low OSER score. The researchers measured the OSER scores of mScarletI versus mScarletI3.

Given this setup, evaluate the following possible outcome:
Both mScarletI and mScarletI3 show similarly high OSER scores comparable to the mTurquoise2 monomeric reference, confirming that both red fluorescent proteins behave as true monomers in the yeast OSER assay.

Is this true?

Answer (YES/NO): NO